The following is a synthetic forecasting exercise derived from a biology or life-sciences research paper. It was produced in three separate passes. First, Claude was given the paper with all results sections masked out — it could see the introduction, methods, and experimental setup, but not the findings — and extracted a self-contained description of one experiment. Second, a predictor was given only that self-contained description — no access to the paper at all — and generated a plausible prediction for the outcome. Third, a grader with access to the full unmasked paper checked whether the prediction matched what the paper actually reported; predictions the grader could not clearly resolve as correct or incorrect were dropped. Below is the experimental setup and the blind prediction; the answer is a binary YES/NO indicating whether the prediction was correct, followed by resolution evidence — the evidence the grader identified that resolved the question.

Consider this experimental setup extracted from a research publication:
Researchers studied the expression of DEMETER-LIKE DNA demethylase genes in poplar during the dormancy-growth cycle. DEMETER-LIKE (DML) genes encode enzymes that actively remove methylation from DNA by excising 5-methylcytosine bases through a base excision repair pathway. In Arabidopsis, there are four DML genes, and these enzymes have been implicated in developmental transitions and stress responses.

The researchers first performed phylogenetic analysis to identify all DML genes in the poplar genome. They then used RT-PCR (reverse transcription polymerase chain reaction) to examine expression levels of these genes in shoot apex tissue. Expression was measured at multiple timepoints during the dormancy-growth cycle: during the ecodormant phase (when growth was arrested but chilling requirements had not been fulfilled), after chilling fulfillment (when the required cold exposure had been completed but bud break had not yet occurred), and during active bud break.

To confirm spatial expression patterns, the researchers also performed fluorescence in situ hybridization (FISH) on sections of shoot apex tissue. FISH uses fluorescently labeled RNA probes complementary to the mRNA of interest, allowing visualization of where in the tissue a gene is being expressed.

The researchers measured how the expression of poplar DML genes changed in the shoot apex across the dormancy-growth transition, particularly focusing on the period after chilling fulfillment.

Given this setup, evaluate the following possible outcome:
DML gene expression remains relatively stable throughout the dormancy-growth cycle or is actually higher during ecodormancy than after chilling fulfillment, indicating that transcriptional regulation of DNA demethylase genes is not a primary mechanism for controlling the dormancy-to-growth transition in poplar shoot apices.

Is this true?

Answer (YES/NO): NO